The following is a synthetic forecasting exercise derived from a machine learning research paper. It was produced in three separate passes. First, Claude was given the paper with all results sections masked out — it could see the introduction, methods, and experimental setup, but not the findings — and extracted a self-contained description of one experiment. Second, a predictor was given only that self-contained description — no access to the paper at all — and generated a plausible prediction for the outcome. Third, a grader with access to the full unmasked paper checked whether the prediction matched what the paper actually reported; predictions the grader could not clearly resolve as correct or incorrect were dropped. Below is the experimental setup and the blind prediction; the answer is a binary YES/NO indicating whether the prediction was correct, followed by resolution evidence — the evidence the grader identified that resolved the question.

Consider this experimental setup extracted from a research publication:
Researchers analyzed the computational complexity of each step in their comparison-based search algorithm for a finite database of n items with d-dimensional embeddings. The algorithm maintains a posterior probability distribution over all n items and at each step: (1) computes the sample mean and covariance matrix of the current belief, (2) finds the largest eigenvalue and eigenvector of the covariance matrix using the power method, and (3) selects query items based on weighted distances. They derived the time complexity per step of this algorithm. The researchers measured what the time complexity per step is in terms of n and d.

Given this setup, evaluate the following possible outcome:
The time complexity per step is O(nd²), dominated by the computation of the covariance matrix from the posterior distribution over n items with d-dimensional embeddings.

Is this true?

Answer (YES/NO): NO